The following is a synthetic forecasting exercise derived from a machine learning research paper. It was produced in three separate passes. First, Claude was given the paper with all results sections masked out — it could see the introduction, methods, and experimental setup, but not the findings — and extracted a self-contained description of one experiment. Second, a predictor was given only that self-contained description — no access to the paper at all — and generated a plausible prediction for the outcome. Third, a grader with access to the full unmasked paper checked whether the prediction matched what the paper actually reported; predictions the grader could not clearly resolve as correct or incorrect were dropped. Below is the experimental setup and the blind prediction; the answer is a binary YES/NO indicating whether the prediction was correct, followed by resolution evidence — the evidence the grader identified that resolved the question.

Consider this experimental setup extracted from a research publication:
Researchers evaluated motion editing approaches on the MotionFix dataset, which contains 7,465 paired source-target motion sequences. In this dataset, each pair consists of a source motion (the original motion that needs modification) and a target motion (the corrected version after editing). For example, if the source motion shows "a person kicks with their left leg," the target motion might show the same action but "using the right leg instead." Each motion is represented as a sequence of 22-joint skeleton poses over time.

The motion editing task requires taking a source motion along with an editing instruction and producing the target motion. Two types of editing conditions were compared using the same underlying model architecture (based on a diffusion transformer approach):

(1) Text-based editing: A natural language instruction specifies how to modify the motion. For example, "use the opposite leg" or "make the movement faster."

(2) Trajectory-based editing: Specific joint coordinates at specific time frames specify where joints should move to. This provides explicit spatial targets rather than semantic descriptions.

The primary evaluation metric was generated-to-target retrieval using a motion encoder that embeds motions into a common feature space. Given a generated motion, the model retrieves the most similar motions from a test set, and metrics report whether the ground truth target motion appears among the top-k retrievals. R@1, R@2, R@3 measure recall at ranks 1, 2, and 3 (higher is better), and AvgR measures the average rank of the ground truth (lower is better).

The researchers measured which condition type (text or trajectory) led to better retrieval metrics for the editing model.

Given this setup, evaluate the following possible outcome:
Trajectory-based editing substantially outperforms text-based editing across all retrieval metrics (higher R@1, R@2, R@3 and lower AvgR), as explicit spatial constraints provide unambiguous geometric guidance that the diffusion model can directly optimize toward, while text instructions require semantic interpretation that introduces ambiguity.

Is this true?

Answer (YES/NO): YES